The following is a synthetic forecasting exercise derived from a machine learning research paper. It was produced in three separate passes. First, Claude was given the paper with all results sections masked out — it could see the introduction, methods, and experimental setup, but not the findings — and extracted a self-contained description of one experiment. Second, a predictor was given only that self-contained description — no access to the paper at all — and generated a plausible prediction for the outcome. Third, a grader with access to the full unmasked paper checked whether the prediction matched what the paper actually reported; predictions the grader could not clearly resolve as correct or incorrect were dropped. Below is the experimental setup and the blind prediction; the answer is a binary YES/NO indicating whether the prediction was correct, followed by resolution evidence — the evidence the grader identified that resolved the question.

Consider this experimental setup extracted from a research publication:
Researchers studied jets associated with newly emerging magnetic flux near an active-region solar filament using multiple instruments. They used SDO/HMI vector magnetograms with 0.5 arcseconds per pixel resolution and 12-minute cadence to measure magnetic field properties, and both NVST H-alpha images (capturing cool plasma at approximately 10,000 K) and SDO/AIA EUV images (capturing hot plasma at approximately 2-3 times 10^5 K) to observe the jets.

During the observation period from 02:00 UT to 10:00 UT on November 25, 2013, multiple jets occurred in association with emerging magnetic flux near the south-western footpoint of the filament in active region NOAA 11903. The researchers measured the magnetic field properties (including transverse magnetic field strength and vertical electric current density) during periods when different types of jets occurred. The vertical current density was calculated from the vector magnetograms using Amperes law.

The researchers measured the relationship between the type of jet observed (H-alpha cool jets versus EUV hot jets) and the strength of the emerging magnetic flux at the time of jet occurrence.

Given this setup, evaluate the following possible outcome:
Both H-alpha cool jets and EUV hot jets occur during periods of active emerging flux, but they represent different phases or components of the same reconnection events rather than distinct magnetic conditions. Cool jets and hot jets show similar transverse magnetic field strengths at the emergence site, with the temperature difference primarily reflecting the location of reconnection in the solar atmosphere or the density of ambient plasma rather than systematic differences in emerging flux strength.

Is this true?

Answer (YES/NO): NO